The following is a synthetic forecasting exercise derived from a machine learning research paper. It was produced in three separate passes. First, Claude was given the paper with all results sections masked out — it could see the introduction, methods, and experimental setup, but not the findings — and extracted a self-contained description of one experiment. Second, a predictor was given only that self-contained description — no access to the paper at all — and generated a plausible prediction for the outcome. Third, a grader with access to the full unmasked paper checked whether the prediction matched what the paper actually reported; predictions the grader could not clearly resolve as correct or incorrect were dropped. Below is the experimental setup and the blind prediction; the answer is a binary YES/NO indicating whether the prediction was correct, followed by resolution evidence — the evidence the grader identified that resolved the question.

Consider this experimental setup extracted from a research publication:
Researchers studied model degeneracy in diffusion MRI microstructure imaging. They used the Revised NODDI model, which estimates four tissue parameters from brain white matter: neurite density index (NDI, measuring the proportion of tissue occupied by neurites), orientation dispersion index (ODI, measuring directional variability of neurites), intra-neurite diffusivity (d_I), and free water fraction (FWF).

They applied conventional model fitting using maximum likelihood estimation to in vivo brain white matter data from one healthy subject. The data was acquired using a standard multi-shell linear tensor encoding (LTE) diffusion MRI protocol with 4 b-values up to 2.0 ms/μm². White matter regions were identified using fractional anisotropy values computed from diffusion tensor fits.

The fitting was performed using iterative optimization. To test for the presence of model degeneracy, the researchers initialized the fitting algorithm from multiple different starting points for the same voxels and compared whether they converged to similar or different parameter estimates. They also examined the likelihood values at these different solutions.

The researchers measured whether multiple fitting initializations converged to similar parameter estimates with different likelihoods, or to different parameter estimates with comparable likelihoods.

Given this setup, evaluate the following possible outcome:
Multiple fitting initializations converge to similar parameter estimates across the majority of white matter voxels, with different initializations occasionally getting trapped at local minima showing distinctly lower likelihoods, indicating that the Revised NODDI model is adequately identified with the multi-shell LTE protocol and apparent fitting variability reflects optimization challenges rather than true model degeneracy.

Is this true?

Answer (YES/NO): NO